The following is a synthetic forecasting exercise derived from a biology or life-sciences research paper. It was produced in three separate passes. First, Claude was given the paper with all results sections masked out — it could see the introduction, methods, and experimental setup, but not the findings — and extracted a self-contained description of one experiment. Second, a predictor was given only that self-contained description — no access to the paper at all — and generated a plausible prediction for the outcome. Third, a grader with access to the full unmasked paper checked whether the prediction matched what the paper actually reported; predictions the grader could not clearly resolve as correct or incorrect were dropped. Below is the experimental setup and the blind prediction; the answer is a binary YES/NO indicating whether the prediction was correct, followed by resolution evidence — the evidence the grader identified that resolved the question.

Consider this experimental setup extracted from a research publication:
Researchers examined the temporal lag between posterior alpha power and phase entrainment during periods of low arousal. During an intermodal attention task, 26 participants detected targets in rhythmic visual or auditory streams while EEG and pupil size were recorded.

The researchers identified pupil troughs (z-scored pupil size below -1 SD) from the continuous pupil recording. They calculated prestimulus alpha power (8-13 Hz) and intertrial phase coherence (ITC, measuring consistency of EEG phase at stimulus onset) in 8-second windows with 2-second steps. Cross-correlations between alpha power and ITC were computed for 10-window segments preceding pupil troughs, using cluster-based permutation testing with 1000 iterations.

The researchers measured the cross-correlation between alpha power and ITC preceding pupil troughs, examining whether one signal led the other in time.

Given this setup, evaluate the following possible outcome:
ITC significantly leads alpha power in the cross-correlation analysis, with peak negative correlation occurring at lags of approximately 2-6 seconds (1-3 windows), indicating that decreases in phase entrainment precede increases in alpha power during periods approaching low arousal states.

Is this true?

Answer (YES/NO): NO